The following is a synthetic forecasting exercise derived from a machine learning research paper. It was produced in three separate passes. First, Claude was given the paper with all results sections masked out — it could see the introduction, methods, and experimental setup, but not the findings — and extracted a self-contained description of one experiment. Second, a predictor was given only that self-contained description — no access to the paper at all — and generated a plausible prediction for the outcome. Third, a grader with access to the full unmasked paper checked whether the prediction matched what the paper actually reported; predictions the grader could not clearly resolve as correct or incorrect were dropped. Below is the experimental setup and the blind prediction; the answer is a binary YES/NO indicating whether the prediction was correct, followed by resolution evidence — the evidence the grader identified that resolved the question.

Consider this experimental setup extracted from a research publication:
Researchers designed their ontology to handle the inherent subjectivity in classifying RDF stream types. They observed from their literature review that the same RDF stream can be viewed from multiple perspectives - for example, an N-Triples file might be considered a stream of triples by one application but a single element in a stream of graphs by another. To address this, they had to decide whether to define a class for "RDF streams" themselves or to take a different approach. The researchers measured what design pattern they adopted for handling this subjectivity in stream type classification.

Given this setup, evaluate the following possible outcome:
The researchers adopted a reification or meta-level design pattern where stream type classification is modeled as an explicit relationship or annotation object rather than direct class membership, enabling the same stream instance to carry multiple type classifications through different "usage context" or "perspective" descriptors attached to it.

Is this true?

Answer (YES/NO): YES